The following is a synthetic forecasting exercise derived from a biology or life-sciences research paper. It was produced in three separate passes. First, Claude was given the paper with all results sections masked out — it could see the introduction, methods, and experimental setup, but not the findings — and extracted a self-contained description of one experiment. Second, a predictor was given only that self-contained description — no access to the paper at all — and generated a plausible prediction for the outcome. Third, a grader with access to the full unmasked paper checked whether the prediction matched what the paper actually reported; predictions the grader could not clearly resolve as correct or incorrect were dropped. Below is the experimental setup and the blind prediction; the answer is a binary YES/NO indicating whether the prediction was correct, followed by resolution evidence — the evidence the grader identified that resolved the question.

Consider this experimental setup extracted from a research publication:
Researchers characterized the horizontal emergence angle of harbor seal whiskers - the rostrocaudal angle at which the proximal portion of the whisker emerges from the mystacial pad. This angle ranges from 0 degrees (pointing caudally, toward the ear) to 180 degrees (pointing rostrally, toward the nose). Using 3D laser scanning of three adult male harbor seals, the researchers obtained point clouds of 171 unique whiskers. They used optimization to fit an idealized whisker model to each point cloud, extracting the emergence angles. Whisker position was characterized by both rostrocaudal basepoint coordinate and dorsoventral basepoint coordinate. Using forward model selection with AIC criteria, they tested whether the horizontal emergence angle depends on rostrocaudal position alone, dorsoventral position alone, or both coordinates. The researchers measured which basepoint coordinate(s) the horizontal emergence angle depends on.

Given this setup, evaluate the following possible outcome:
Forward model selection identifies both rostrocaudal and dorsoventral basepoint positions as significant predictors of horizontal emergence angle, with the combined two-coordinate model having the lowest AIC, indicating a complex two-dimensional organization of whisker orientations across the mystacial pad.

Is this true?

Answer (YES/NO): YES